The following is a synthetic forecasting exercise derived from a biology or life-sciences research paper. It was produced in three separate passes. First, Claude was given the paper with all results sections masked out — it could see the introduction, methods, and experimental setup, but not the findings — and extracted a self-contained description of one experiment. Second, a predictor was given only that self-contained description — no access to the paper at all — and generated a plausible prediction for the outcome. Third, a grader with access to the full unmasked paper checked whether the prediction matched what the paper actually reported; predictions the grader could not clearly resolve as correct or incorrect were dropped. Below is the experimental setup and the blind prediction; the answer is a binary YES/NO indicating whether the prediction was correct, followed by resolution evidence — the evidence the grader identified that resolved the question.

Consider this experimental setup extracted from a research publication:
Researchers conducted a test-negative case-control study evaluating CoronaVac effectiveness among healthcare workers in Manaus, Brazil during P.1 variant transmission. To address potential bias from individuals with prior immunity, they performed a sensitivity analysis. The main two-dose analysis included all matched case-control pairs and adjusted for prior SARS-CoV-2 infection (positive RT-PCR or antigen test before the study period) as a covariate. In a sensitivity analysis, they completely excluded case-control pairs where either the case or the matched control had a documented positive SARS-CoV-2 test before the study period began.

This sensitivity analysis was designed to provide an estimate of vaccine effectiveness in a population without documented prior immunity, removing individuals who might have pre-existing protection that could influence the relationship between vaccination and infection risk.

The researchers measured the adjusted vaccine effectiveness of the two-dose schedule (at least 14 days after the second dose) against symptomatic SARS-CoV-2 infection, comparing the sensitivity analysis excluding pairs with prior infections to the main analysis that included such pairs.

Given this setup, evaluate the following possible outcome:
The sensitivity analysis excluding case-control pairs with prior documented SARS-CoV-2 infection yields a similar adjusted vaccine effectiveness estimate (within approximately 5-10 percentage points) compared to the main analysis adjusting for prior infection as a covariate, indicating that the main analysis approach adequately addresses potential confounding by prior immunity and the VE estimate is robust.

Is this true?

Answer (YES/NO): NO